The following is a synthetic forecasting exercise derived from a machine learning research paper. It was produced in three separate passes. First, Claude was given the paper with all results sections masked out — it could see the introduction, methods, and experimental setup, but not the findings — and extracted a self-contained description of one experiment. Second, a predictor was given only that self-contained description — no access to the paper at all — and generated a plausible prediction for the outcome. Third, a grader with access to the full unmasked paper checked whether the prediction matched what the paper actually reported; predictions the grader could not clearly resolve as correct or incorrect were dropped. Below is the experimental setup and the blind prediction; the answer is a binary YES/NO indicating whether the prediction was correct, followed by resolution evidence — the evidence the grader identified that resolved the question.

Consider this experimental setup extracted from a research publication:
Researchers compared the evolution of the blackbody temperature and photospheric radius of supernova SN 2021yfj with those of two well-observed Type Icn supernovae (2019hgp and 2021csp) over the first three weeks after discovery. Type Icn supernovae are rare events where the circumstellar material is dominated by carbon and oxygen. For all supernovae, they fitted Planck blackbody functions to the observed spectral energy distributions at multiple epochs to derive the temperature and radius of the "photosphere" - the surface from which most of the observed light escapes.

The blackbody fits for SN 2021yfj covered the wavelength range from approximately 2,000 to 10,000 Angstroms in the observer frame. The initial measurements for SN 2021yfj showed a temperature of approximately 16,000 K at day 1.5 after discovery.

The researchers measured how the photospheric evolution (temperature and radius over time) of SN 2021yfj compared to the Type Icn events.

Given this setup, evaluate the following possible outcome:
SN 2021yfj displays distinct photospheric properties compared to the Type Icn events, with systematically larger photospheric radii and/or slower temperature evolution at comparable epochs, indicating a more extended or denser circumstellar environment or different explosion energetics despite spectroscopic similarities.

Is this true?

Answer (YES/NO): YES